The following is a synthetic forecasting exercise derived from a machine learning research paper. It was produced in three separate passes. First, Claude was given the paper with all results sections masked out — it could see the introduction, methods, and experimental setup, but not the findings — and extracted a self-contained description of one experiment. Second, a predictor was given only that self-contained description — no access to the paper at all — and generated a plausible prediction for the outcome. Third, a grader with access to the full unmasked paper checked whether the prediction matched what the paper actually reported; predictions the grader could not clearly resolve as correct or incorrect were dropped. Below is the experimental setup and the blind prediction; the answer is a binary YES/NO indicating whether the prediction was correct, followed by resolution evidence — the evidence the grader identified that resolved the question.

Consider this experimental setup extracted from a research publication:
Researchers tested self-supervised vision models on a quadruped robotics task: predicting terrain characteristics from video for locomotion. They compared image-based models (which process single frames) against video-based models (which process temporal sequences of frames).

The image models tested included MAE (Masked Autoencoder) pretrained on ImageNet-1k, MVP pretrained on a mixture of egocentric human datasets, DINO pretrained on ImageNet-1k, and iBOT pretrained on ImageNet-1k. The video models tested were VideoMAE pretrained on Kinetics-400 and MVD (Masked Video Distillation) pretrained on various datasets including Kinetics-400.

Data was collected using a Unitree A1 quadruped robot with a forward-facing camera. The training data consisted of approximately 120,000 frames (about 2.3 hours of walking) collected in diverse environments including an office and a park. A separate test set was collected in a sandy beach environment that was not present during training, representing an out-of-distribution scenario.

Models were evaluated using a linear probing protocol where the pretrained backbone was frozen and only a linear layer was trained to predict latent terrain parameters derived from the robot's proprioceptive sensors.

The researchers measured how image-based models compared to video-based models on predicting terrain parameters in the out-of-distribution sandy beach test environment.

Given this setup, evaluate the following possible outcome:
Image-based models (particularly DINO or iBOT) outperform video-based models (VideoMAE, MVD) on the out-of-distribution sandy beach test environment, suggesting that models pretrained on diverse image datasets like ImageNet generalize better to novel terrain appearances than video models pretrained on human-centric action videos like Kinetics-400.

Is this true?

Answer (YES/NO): NO